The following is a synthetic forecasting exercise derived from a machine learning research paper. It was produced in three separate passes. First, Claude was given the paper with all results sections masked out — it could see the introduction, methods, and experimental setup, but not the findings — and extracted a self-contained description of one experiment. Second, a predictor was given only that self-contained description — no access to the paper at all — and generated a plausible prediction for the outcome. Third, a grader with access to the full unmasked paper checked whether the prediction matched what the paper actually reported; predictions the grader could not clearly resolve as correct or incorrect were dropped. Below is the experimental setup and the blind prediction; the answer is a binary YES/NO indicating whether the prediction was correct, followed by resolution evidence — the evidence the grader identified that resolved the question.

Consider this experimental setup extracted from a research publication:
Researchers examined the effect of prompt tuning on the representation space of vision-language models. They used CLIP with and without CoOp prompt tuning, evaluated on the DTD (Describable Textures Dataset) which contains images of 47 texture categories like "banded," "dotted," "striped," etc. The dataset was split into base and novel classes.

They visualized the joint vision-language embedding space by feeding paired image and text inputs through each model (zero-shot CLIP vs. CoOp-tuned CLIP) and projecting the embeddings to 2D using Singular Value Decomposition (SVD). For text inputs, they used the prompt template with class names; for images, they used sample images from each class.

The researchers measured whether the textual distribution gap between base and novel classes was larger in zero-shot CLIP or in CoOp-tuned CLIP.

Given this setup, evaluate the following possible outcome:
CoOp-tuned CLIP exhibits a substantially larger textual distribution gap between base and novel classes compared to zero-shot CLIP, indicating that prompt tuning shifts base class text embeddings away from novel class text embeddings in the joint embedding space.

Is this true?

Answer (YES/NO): YES